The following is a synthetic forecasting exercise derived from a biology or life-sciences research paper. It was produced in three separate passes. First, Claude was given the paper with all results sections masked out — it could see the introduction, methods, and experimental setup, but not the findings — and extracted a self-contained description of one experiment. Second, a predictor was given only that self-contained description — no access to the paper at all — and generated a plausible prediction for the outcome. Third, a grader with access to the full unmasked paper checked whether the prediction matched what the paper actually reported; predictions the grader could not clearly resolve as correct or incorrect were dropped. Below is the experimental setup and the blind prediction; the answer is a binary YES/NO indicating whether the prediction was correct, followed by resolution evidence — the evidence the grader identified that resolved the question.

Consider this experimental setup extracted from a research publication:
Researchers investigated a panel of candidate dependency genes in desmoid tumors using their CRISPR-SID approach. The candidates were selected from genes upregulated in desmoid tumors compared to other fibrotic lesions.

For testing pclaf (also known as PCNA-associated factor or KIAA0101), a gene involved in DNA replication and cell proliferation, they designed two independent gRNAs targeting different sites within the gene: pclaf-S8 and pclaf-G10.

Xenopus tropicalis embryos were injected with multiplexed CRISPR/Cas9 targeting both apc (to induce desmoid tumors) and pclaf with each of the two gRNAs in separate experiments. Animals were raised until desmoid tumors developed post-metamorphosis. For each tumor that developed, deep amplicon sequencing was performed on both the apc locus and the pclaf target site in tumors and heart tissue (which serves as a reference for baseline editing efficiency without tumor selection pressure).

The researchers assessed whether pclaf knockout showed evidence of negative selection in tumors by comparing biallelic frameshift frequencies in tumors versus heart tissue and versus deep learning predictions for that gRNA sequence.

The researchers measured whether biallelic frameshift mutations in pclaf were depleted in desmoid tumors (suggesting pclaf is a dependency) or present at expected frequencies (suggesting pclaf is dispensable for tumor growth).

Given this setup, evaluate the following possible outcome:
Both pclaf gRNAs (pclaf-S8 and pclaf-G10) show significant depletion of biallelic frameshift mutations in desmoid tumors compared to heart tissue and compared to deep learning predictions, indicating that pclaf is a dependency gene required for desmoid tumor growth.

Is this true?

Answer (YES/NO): NO